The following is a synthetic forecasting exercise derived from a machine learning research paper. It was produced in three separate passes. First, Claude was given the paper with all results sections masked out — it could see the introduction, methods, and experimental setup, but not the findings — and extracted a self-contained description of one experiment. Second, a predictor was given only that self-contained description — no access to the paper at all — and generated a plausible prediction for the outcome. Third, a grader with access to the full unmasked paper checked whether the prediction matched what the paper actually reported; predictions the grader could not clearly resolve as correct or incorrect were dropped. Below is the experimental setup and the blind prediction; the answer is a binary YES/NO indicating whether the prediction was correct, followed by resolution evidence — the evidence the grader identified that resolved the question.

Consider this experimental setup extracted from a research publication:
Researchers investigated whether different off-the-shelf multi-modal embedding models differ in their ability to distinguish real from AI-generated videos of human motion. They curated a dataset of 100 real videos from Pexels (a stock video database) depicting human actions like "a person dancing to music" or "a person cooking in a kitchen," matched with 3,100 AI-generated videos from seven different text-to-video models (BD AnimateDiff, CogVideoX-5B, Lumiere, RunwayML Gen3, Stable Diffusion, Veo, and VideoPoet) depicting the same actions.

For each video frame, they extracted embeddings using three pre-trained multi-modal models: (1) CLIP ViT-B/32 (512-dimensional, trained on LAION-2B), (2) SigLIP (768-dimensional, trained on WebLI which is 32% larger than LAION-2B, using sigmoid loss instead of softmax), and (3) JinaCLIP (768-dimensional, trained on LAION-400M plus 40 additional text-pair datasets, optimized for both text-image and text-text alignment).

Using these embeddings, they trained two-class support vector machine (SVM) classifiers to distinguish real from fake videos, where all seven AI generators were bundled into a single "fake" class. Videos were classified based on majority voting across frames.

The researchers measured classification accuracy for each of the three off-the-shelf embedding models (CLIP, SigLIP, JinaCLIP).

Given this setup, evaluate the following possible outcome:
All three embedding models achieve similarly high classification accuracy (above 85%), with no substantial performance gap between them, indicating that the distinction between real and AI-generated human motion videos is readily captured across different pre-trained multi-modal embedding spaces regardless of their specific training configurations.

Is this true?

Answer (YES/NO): YES